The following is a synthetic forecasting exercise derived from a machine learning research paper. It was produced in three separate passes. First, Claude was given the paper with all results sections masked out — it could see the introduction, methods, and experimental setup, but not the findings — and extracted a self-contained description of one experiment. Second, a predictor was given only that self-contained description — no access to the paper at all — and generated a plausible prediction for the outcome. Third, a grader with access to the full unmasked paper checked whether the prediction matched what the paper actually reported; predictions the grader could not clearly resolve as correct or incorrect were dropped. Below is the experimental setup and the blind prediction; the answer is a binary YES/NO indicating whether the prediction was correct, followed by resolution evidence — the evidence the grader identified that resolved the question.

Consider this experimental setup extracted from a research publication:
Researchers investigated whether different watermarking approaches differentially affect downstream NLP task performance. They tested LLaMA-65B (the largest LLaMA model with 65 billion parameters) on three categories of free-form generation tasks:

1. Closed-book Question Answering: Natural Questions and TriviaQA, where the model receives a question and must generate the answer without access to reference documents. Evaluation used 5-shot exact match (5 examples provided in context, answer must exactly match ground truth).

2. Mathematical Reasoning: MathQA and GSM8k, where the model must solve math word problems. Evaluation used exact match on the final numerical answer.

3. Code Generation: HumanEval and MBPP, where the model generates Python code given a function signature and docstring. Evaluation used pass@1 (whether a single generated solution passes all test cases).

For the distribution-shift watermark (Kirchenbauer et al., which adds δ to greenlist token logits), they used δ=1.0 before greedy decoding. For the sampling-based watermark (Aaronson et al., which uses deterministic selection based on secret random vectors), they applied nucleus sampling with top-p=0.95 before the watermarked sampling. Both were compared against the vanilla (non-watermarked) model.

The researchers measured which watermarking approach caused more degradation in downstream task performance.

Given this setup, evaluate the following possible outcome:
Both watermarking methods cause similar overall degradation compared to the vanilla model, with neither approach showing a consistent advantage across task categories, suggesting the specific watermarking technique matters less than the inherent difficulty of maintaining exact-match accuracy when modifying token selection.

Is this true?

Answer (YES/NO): NO